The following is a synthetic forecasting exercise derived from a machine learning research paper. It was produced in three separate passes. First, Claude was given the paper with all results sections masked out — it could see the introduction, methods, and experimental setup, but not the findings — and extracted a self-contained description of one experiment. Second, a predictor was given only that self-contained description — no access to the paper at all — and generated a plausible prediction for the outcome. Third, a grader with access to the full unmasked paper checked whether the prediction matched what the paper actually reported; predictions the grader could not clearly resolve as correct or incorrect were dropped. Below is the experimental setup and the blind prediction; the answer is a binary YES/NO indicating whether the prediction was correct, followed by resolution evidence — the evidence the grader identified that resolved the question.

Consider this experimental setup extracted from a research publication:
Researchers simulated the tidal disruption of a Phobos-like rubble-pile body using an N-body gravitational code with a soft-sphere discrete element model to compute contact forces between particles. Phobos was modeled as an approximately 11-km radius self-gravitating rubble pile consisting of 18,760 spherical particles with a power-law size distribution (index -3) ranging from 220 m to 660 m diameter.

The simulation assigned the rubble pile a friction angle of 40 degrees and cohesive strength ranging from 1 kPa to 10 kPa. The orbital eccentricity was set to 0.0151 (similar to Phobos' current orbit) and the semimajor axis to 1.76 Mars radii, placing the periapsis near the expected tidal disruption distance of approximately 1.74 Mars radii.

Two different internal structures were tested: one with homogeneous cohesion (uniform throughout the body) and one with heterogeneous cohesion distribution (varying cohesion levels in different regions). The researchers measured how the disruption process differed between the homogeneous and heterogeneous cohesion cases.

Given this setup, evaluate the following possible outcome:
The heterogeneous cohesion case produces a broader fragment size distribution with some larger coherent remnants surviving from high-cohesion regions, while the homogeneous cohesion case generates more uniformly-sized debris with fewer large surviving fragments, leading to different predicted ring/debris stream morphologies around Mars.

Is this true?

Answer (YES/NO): YES